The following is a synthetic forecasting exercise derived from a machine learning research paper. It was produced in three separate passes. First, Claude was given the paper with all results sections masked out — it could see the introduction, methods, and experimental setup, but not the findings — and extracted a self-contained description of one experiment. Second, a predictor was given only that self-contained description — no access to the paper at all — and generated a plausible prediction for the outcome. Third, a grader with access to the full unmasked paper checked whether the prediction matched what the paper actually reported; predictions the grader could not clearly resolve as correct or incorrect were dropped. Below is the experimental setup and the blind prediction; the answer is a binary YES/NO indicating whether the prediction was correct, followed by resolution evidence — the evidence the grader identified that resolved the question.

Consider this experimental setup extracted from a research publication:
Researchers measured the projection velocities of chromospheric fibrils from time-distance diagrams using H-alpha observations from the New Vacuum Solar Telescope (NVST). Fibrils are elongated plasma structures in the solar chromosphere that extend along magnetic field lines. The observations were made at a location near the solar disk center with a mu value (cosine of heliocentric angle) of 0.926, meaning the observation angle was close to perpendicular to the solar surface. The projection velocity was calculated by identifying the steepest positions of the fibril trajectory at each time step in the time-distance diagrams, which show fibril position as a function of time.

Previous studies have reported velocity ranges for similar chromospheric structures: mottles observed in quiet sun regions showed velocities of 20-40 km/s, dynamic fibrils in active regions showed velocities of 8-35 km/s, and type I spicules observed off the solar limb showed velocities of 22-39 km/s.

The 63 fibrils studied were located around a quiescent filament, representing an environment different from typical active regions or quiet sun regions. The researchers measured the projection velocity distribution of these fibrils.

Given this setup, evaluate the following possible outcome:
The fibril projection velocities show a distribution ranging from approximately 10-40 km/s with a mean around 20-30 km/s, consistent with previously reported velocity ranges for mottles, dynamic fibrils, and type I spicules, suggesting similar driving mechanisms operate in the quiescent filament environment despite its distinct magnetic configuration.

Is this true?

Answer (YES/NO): NO